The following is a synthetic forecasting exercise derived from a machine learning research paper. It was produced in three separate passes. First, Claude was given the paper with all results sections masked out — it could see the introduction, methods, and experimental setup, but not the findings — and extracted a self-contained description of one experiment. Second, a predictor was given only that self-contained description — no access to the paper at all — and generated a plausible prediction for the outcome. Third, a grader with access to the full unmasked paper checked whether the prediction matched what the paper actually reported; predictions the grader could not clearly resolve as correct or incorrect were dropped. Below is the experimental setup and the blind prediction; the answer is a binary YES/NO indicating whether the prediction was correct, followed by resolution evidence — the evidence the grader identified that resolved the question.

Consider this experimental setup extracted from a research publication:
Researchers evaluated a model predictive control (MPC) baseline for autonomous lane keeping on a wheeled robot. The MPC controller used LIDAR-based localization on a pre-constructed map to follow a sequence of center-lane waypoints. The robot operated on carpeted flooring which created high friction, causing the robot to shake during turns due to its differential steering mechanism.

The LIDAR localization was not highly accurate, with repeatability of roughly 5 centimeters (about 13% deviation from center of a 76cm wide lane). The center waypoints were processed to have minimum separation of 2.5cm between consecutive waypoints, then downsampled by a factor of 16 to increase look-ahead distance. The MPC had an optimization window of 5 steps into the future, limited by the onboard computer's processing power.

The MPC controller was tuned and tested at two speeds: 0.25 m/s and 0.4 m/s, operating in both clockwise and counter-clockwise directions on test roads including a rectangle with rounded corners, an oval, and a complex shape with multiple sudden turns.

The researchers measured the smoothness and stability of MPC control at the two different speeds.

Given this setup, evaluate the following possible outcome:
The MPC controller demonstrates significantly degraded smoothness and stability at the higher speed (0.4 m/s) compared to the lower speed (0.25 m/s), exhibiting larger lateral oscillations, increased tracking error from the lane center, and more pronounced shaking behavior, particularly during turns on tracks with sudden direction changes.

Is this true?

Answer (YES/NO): NO